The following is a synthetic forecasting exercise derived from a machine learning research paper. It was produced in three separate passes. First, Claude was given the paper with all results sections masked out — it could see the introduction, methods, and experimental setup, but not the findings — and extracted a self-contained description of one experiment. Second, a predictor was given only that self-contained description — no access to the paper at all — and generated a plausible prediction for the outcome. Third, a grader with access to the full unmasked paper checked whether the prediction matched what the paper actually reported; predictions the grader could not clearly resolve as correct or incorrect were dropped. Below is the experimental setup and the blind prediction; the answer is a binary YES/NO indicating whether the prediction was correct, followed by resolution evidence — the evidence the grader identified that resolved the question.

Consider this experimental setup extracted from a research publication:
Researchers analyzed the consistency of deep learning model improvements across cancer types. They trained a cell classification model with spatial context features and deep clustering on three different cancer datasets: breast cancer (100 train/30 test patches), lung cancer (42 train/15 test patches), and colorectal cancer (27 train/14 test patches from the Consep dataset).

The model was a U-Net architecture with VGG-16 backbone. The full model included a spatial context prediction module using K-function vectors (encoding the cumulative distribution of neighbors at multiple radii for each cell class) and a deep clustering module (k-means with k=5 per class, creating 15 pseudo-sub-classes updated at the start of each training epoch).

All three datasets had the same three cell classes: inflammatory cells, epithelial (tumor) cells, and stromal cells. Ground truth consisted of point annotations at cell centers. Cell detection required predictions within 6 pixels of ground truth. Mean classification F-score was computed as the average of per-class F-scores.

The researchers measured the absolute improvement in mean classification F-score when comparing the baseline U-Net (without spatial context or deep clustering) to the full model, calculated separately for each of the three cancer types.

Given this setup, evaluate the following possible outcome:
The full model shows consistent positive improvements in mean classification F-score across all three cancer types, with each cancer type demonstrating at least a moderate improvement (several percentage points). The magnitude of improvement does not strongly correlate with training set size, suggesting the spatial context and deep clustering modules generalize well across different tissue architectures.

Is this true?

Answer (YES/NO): NO